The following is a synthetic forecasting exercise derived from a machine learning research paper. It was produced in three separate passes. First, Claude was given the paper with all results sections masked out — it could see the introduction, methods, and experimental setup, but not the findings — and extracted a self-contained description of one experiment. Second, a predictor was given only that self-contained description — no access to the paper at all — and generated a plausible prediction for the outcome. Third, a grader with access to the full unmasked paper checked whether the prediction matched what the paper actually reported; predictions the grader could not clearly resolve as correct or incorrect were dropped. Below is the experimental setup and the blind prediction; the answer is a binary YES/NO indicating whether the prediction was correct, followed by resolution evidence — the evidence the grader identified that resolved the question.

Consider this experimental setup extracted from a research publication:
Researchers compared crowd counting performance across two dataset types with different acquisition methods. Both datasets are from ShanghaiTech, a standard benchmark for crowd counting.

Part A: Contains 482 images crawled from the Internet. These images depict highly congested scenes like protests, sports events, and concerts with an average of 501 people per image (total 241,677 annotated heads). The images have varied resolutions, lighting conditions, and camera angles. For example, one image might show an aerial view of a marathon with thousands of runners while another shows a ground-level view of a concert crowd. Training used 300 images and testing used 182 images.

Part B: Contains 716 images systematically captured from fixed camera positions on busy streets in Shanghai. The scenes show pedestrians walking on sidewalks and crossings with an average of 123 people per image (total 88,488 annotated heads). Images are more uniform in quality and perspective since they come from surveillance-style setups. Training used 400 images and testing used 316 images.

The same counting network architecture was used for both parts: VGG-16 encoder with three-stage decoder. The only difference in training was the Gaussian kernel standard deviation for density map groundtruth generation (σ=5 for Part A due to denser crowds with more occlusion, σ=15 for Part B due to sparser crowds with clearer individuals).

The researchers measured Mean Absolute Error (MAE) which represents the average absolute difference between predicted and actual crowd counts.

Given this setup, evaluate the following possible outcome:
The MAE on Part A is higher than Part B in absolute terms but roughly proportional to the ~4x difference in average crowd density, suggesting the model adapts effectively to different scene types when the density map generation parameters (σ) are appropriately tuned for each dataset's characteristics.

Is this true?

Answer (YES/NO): NO